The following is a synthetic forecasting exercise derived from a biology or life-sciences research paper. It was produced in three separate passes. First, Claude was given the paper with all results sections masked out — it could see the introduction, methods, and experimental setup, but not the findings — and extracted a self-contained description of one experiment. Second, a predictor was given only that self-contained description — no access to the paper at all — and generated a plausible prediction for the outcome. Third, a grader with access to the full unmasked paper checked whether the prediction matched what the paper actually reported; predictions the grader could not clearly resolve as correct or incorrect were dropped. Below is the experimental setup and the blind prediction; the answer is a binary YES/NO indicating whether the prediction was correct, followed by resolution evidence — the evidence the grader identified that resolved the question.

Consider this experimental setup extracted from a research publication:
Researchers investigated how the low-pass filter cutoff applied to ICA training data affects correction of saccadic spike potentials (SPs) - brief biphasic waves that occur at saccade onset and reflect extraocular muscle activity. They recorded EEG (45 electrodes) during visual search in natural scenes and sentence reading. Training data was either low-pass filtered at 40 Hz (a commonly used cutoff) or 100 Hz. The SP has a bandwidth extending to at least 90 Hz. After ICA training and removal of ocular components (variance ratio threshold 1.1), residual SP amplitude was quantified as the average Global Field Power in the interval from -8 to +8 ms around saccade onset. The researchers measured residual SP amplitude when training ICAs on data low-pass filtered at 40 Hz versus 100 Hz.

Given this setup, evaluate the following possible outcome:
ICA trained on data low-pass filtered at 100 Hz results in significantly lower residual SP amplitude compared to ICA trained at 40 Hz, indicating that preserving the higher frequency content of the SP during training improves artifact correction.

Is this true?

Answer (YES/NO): YES